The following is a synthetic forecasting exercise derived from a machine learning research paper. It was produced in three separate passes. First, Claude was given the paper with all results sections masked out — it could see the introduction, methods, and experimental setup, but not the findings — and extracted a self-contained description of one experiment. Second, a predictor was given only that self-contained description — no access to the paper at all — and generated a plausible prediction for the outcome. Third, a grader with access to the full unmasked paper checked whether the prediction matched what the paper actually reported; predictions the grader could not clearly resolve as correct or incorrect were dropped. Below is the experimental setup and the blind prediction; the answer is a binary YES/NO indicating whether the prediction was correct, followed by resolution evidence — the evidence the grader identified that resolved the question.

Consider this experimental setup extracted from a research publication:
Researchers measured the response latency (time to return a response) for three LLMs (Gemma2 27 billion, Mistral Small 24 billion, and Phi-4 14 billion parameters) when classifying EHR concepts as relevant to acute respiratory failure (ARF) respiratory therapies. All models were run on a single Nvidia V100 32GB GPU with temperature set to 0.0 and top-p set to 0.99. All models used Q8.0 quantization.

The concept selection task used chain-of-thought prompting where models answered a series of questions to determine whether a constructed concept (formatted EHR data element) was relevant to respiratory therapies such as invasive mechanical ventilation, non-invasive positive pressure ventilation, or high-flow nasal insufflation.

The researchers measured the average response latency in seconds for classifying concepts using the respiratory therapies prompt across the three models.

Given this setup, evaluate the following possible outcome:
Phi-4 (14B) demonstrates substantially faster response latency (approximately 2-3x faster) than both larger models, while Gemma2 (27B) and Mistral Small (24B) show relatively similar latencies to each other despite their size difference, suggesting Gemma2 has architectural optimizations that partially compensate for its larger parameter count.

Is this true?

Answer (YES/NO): NO